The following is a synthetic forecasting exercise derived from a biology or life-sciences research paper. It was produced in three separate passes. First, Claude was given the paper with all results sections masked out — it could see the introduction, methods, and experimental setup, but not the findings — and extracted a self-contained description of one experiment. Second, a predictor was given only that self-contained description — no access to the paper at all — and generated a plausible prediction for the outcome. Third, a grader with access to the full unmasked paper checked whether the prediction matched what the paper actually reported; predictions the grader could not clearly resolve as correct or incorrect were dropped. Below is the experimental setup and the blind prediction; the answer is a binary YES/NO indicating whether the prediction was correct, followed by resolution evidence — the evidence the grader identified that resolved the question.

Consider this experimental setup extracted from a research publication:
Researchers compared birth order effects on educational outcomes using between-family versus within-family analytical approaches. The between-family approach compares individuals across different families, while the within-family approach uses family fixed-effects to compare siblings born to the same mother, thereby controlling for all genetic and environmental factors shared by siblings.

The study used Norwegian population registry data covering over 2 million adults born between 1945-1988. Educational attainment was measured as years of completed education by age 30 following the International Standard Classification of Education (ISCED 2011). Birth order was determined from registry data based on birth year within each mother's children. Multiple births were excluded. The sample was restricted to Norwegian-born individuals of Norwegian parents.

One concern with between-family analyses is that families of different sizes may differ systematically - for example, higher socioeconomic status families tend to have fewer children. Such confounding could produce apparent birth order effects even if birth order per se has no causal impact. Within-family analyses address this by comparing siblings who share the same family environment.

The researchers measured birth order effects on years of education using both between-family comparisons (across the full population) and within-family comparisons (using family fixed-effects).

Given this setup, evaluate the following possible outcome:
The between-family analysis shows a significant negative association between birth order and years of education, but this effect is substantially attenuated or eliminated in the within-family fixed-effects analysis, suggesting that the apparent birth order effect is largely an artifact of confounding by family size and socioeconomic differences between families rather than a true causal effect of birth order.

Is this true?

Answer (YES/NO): NO